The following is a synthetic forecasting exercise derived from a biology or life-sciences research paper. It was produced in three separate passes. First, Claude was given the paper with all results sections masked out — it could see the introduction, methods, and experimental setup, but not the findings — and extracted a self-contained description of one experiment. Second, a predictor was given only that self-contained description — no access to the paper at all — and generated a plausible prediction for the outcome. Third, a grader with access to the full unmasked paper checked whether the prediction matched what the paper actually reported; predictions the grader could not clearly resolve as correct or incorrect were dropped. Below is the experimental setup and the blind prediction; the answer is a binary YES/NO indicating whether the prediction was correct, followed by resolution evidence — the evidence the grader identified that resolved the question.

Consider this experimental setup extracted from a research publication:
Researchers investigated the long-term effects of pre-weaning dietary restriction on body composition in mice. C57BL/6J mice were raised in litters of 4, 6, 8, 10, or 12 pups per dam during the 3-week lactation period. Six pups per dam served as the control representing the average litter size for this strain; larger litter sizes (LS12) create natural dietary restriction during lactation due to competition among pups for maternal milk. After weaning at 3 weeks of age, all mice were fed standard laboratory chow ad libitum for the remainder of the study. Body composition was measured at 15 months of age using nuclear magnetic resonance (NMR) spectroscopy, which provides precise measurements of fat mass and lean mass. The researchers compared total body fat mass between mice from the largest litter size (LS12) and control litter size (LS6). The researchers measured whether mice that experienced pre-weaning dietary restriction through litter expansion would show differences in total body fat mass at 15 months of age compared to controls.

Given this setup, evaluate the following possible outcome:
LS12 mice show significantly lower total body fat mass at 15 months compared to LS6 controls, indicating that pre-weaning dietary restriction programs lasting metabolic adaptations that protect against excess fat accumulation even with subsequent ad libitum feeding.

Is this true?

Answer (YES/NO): YES